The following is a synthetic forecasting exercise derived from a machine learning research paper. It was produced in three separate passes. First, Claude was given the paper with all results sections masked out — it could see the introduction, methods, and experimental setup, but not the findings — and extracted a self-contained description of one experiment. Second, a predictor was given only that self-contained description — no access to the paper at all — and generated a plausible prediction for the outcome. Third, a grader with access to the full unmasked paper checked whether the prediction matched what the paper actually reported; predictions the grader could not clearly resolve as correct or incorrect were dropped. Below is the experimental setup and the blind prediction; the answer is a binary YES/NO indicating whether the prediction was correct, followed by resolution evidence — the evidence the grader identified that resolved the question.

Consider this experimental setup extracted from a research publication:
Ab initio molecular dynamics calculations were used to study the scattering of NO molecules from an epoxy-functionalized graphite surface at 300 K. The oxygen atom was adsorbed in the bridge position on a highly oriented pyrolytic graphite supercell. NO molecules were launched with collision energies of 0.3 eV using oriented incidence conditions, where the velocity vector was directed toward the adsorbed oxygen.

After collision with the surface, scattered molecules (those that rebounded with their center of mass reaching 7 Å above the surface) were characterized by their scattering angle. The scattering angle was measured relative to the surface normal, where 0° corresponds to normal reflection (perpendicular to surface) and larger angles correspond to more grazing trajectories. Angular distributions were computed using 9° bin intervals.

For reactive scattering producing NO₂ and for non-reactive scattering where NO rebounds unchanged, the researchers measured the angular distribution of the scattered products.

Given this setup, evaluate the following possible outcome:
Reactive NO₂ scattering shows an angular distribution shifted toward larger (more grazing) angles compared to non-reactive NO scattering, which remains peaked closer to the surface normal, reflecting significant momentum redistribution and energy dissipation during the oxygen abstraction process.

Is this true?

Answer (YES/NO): NO